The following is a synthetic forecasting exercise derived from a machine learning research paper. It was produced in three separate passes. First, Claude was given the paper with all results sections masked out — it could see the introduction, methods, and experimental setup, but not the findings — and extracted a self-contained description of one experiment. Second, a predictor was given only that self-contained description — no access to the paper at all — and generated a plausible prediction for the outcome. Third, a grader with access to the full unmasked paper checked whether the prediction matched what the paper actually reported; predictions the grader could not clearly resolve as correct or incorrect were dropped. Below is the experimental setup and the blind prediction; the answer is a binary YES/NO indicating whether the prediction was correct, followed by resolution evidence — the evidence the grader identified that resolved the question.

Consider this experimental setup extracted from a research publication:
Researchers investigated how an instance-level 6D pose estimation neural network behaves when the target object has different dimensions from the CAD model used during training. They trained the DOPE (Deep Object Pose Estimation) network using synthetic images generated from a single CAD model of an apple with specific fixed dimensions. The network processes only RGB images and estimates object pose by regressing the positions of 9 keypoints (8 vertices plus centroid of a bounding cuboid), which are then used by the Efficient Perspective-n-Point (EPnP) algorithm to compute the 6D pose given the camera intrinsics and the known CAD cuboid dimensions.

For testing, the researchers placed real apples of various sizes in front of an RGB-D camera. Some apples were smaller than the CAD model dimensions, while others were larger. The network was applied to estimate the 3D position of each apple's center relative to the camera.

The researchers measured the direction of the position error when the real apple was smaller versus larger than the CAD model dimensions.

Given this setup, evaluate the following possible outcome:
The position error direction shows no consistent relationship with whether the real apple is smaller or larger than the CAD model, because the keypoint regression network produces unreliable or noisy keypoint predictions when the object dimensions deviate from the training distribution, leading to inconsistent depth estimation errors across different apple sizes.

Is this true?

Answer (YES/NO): NO